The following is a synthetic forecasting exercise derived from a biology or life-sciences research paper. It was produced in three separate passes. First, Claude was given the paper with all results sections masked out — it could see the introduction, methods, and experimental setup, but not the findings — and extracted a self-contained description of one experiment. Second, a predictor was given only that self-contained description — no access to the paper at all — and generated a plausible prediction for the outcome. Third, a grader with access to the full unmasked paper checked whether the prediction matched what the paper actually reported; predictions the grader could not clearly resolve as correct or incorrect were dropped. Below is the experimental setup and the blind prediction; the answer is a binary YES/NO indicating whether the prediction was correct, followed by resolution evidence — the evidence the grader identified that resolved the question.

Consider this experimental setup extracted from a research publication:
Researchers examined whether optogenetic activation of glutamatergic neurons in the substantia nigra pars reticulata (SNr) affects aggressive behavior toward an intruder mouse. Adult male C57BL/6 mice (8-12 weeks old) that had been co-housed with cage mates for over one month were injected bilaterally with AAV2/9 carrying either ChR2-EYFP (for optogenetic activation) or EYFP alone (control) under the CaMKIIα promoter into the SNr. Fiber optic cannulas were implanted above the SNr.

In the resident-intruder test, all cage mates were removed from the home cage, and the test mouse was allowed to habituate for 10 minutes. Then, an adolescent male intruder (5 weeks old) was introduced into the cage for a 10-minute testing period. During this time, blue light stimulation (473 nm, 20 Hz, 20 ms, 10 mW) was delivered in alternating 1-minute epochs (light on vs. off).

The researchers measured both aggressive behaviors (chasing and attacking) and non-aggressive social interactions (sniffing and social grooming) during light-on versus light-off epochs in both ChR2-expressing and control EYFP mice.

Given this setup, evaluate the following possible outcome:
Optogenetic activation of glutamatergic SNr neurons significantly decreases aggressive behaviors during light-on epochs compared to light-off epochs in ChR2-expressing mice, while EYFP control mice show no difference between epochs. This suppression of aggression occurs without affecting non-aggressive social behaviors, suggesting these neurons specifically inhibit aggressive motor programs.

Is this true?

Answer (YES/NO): NO